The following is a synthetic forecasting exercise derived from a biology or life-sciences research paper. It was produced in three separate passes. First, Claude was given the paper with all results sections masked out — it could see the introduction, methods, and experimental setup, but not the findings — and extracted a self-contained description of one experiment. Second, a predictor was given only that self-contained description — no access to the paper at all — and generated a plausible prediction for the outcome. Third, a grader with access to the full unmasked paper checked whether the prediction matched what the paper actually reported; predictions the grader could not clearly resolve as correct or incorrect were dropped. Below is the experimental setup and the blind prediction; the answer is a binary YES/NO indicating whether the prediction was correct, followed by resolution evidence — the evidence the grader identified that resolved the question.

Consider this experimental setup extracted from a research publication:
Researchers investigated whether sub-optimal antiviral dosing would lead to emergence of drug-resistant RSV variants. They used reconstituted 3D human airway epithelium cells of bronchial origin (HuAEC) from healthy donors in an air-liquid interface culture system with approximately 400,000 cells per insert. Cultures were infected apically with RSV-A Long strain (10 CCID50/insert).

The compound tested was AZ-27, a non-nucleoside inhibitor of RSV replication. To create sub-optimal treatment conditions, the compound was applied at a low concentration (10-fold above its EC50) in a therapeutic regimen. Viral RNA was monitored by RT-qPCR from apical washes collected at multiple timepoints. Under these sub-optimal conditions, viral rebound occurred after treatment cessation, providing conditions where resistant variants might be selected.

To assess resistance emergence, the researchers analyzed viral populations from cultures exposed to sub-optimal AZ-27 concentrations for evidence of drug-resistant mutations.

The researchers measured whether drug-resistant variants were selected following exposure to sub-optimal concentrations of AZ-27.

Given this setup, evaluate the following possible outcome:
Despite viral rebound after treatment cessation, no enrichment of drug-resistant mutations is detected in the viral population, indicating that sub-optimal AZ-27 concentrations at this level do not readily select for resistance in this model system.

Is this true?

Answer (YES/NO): YES